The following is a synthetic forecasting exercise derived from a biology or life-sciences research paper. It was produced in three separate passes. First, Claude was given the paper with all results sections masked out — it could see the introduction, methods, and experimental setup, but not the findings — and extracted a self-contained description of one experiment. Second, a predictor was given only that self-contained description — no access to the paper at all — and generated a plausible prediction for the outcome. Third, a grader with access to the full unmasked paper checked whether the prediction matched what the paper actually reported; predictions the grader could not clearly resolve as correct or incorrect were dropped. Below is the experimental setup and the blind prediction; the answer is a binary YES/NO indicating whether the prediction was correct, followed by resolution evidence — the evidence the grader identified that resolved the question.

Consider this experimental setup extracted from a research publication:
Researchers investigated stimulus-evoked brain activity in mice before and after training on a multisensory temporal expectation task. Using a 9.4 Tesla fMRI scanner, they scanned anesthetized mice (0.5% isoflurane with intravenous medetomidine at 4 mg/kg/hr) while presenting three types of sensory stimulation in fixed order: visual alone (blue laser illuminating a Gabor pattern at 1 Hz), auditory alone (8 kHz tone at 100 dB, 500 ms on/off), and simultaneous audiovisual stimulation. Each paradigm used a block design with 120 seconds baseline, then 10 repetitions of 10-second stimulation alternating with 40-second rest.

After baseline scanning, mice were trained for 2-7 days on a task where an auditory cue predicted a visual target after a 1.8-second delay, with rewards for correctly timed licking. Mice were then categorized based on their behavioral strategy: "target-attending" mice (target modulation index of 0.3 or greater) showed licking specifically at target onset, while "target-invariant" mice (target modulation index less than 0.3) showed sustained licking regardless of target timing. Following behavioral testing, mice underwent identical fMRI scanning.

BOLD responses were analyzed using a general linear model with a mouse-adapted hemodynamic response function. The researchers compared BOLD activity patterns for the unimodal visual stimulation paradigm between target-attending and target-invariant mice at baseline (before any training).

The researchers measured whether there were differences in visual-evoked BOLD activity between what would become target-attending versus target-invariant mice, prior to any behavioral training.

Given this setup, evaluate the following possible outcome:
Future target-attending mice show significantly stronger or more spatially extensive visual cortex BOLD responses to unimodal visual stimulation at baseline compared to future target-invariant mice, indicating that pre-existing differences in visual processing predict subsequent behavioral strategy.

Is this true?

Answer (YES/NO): NO